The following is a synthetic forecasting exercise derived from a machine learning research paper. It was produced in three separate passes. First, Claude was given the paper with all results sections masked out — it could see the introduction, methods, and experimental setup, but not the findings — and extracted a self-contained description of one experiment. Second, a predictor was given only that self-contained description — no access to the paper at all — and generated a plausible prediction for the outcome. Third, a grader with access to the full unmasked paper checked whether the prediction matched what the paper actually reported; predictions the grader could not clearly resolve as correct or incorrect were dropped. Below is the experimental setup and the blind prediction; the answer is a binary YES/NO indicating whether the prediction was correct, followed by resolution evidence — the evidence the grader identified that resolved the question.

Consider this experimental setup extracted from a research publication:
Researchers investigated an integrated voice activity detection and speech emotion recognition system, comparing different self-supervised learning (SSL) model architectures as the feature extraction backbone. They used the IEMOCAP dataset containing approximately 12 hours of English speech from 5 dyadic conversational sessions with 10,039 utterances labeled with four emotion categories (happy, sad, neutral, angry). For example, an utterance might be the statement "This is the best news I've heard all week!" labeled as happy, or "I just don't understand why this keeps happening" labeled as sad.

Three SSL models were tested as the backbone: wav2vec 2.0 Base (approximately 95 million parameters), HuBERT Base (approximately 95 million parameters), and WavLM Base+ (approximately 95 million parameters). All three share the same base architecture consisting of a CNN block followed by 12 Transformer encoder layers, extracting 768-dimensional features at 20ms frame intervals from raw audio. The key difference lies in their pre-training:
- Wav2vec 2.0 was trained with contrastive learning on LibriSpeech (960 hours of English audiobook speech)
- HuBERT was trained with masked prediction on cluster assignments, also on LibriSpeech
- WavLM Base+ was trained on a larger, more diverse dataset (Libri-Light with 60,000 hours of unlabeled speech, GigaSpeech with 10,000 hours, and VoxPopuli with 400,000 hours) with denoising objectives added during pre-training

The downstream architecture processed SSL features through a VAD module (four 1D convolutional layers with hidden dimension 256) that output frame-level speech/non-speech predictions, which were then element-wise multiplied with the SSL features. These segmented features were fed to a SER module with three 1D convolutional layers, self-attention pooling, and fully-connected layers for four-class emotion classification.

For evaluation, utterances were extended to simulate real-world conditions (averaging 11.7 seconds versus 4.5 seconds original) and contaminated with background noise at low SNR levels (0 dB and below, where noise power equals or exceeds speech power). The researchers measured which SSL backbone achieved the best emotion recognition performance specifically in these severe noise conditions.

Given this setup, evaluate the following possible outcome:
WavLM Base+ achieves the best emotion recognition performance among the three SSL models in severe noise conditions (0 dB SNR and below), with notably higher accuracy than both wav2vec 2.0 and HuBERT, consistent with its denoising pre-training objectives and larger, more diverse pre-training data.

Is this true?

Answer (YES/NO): NO